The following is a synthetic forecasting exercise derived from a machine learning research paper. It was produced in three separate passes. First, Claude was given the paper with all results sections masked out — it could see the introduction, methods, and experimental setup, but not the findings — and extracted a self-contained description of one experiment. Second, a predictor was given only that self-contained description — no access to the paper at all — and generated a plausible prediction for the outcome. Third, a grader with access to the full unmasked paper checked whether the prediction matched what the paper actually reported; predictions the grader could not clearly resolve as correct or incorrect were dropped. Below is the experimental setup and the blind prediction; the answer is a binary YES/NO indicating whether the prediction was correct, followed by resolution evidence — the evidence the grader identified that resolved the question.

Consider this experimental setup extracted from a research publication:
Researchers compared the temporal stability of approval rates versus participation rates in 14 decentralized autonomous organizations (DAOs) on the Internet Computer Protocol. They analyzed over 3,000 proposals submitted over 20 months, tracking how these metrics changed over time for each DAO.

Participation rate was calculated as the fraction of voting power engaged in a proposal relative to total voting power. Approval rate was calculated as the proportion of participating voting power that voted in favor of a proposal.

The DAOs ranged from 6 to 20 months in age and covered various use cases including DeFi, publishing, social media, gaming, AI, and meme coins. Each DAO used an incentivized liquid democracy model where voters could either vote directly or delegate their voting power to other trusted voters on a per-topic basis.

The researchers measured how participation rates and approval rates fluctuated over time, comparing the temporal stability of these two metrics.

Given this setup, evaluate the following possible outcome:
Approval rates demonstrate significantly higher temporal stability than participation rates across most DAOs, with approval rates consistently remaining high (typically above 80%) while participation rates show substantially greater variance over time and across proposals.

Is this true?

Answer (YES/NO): YES